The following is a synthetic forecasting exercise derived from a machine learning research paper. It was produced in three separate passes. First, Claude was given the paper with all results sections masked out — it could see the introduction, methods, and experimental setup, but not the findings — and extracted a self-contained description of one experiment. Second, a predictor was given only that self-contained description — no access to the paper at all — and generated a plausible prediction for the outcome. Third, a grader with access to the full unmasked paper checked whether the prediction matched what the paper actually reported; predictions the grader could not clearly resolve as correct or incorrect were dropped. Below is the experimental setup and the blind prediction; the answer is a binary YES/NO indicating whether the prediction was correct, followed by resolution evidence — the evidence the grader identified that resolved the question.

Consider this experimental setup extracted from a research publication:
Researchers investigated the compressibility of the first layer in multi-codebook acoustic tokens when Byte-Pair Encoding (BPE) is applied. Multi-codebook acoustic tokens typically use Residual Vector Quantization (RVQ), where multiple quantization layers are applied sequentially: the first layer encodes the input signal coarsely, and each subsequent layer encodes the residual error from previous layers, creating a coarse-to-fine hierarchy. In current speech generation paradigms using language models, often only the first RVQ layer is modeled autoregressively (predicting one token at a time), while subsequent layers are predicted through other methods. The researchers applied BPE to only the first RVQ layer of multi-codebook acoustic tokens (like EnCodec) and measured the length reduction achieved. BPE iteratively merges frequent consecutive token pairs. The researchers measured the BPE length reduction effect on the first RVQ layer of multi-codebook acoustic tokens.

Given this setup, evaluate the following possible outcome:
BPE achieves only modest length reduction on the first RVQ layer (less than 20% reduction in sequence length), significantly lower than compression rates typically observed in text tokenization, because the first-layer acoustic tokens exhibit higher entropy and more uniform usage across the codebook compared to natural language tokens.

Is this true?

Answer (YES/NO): NO